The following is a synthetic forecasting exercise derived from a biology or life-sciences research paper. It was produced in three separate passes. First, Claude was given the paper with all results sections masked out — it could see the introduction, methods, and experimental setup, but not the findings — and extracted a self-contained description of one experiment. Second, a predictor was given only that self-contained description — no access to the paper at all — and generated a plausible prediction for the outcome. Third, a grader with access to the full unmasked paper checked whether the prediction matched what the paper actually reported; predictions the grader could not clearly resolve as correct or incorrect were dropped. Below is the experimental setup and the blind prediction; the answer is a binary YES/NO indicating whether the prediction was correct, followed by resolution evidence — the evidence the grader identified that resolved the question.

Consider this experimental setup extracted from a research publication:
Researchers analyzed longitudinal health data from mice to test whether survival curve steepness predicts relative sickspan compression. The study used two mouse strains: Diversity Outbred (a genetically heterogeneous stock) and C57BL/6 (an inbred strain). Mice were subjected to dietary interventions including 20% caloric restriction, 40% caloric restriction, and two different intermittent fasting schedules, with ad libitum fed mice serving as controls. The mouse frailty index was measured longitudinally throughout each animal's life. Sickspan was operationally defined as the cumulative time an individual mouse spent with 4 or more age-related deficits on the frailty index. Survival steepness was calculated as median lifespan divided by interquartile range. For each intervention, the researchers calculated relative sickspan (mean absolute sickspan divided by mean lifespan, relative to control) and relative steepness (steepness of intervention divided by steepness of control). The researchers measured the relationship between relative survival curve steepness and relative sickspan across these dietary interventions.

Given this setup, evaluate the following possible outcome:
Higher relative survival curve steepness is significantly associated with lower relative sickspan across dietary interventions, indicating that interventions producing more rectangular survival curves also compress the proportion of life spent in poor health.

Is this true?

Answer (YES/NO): YES